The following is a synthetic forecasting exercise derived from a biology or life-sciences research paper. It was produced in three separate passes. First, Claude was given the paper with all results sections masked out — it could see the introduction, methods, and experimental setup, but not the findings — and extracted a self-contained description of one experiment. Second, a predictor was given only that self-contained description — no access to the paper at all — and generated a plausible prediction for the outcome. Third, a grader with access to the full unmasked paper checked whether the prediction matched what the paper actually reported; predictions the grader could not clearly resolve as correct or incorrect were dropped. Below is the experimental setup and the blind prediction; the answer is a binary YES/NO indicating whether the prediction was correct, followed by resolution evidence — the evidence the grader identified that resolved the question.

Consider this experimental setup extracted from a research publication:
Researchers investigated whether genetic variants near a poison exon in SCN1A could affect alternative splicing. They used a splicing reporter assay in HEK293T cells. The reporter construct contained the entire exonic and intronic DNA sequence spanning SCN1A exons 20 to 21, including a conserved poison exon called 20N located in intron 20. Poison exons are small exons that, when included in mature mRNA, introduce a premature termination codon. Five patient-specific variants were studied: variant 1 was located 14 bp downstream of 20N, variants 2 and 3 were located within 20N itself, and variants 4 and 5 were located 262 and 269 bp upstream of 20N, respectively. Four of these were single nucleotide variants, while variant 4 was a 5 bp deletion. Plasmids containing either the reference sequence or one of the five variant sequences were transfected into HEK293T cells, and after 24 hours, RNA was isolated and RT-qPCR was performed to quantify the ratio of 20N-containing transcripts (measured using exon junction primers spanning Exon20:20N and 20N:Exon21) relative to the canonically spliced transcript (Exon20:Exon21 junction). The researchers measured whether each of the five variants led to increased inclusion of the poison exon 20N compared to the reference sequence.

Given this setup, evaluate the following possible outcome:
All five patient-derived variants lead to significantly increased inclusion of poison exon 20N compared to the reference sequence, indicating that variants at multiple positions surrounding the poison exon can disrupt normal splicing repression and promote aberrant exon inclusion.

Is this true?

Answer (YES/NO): NO